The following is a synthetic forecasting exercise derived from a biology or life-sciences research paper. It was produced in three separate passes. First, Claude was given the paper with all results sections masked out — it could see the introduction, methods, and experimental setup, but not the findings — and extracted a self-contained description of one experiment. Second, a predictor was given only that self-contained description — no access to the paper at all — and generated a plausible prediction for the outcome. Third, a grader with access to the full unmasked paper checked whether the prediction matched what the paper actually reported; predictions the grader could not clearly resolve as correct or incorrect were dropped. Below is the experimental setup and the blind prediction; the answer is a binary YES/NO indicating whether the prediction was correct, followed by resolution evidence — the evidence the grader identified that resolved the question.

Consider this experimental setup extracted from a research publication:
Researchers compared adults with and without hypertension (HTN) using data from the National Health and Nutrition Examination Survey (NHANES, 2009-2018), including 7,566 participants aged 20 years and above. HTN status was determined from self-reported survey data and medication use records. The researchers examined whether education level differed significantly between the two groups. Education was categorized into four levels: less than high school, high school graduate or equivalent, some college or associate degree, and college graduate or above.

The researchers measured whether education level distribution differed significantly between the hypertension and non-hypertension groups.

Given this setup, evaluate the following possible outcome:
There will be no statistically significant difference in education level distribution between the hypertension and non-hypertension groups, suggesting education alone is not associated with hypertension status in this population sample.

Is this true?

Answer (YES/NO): YES